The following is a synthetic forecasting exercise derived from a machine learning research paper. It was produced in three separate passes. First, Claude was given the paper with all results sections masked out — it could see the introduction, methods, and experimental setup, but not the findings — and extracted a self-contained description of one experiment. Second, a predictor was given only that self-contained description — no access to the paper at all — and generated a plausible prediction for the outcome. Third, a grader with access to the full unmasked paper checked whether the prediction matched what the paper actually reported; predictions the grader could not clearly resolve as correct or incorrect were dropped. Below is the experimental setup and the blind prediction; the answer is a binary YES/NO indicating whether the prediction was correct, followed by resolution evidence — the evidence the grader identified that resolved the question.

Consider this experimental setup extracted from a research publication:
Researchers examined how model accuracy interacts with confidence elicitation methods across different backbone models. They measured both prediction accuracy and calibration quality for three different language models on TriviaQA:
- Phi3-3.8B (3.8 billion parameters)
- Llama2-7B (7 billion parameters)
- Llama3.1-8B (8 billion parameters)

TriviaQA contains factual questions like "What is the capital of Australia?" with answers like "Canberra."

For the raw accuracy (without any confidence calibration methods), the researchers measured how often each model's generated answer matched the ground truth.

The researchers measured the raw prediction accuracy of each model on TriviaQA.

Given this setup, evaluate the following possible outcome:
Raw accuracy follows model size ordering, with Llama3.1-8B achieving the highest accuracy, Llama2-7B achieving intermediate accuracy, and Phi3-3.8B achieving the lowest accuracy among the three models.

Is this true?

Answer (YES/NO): NO